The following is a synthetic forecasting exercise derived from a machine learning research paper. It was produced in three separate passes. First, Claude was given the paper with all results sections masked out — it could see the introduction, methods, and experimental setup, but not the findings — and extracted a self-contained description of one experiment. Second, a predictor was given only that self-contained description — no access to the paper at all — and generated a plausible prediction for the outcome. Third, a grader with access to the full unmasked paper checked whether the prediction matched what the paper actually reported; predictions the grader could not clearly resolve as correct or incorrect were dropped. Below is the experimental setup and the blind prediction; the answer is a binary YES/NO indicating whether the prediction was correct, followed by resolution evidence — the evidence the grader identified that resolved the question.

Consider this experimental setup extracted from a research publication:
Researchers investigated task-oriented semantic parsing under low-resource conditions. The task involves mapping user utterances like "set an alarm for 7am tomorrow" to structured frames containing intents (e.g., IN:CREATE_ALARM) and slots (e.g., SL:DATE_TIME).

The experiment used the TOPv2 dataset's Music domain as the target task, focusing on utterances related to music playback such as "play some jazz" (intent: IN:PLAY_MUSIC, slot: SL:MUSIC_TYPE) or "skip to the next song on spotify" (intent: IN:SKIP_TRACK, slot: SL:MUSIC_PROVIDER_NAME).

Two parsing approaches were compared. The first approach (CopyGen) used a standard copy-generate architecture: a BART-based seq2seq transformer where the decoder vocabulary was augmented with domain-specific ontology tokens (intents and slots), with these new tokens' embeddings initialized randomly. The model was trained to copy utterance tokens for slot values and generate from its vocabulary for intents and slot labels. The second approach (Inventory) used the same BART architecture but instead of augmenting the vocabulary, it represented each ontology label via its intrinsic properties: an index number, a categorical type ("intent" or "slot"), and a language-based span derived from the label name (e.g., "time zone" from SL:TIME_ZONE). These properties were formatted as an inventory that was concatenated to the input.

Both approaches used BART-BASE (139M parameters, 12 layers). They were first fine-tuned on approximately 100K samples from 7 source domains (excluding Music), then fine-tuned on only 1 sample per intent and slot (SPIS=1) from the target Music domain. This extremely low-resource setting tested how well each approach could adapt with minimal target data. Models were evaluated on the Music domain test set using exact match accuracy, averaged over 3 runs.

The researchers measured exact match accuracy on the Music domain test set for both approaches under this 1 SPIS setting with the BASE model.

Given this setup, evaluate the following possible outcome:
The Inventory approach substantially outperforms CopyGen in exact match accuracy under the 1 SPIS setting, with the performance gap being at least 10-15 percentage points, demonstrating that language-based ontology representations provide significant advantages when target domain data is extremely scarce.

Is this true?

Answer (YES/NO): NO